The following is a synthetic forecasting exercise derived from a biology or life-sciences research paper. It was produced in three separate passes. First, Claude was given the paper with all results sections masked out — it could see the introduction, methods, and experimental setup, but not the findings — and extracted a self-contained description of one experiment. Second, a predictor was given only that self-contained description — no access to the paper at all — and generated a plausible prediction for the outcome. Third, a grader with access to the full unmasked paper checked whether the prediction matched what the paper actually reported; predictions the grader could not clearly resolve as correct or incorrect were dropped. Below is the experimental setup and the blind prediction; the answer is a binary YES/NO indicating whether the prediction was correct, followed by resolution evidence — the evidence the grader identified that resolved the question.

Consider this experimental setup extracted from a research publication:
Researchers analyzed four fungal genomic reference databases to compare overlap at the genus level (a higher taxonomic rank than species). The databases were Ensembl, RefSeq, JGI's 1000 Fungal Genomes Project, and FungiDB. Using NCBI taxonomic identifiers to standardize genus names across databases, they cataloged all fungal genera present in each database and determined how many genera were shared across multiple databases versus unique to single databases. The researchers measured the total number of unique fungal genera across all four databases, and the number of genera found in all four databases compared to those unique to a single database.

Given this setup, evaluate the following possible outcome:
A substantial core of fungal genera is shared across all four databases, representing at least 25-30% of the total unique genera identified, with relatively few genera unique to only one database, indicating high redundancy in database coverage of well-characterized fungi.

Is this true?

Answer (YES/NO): NO